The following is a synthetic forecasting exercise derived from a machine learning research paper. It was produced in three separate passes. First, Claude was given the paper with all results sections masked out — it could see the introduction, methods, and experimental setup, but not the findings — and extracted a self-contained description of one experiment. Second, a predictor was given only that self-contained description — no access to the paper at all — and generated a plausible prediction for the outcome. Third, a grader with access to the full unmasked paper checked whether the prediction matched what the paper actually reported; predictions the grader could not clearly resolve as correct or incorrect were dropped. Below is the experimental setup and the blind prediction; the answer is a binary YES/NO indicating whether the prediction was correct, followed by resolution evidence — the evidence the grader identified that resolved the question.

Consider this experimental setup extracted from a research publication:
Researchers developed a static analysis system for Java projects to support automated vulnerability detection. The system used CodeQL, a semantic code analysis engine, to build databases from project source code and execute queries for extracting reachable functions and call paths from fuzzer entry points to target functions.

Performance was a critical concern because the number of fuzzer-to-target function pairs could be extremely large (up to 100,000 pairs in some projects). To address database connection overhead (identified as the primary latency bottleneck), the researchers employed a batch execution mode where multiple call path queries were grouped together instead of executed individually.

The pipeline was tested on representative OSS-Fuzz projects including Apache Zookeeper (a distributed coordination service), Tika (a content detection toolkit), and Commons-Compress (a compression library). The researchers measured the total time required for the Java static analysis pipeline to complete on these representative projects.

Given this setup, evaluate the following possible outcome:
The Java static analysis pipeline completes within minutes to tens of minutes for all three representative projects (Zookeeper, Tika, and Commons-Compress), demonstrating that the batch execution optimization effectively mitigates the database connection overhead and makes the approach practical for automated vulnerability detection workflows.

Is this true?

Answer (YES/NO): YES